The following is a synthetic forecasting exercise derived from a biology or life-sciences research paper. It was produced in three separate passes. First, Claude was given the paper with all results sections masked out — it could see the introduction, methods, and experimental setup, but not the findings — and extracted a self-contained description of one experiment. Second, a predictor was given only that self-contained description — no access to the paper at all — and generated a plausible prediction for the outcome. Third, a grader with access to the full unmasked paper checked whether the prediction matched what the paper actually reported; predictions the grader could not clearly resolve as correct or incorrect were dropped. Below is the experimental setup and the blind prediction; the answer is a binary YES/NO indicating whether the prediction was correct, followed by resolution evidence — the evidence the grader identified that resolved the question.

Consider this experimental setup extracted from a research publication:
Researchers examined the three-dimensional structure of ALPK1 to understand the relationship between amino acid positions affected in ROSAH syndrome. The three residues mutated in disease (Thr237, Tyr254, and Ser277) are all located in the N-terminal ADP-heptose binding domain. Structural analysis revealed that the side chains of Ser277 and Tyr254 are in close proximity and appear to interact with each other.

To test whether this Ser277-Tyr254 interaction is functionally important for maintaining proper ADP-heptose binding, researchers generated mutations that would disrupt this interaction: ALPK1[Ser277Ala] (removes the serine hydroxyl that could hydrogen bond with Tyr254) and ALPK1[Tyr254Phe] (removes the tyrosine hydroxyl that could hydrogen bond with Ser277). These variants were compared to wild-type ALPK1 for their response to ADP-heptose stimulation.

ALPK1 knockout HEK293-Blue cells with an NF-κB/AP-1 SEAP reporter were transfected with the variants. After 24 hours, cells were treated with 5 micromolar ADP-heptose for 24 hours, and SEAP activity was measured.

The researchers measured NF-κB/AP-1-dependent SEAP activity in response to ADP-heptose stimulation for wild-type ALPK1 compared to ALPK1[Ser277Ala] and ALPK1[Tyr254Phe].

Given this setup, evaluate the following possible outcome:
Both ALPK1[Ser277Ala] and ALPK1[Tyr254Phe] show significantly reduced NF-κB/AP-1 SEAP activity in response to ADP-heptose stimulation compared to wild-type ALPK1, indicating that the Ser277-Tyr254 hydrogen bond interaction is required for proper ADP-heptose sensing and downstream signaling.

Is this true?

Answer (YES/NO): NO